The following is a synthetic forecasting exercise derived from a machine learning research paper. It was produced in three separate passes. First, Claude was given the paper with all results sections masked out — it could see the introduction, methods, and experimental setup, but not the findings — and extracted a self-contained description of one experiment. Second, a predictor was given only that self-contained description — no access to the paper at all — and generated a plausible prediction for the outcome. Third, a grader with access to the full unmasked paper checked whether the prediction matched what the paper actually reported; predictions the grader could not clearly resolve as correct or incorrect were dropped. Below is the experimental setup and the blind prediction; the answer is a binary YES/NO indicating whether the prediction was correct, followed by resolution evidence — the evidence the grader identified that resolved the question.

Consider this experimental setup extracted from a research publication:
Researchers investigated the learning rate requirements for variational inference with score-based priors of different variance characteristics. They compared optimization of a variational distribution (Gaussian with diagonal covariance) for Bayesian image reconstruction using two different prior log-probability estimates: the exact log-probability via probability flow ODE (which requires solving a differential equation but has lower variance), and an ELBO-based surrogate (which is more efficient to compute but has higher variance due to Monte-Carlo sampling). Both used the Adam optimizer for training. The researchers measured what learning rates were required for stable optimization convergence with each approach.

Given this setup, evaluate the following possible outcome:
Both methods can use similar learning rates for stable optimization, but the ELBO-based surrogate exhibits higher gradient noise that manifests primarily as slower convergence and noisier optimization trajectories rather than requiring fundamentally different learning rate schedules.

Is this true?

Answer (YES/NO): NO